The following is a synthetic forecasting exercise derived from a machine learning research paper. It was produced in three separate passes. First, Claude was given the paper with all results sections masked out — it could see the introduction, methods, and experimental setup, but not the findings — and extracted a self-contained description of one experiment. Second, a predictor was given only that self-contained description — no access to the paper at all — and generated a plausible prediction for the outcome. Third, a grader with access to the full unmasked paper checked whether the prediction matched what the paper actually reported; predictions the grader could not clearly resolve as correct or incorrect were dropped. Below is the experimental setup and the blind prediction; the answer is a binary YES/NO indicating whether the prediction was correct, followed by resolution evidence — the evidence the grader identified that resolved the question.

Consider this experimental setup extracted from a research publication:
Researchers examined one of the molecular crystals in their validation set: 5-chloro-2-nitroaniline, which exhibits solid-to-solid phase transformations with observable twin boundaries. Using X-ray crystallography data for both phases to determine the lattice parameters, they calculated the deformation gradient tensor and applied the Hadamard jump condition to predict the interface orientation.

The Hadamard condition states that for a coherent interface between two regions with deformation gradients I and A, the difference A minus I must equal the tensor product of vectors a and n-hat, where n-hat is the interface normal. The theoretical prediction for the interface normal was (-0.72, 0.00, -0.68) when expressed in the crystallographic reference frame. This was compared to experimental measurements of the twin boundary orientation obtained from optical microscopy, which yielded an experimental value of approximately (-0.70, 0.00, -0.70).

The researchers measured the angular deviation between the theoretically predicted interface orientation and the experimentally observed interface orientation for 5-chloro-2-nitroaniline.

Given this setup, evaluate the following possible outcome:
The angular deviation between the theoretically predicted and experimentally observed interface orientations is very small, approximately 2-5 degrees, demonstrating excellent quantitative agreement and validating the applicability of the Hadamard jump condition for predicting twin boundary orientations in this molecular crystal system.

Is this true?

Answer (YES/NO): NO